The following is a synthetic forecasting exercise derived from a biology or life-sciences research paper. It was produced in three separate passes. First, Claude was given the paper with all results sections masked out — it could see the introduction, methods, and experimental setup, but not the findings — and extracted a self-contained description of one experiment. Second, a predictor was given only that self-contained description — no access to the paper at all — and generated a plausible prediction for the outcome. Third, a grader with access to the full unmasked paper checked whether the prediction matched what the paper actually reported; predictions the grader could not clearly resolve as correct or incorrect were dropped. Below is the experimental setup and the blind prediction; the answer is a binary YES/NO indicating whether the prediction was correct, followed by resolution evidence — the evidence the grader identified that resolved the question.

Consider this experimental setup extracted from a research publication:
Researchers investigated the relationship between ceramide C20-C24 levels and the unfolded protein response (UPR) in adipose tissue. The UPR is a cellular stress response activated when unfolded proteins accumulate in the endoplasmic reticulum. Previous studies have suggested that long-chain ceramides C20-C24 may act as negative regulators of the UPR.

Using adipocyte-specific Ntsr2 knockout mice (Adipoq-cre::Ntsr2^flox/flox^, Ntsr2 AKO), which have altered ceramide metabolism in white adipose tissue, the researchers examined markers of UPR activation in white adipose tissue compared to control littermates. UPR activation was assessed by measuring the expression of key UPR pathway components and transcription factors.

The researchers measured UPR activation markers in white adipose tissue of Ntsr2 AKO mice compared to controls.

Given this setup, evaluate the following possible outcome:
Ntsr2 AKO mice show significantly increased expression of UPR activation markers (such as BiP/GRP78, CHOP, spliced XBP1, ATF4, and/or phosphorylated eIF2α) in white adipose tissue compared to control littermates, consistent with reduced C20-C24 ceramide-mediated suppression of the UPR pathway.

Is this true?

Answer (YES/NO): NO